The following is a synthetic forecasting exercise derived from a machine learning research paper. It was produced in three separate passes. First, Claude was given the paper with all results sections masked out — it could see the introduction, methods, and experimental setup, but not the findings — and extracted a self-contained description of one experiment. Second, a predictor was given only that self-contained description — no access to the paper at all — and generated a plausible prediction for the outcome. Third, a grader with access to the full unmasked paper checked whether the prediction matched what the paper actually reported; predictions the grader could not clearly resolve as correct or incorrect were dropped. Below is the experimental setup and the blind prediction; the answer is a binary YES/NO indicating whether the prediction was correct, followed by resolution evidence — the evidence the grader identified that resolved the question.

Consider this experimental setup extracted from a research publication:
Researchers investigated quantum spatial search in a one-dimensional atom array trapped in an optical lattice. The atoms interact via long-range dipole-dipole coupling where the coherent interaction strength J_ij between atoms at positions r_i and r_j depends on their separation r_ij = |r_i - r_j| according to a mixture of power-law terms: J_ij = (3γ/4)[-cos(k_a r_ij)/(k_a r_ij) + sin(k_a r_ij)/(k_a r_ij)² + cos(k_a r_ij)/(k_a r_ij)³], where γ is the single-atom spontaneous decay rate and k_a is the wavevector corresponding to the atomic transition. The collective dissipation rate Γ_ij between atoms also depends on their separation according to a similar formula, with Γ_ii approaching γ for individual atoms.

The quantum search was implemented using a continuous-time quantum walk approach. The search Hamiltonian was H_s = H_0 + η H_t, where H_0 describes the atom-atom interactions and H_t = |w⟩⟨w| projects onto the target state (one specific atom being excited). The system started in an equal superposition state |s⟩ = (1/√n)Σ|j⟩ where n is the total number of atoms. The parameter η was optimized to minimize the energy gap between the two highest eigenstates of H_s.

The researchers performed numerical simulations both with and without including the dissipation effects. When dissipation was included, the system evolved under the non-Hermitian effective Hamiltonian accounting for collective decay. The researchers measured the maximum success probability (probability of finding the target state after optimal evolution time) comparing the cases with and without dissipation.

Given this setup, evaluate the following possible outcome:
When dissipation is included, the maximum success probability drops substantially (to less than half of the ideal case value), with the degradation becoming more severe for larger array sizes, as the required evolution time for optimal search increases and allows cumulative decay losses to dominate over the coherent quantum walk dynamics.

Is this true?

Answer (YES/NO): NO